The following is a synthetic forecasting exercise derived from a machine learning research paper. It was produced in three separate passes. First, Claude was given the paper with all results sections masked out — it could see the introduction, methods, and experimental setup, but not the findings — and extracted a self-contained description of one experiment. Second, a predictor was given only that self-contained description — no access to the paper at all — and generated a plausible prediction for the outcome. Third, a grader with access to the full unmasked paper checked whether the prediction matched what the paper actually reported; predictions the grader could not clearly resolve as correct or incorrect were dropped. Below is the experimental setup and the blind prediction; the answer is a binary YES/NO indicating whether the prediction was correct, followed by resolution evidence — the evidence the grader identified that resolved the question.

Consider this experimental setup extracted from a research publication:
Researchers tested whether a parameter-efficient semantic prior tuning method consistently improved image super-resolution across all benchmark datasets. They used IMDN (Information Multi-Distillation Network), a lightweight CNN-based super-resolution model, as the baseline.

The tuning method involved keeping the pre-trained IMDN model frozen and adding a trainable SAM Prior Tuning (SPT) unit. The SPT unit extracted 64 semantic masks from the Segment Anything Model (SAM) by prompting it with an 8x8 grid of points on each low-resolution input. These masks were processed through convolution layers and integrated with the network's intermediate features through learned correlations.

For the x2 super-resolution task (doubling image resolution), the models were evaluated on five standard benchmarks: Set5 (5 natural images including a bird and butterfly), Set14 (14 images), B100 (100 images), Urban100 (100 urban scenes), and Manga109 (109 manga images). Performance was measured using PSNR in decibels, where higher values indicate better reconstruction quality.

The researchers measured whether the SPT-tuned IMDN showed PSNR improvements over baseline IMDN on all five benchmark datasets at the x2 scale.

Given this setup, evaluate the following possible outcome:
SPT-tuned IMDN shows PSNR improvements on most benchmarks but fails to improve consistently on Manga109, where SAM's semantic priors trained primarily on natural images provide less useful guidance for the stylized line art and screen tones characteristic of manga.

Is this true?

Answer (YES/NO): NO